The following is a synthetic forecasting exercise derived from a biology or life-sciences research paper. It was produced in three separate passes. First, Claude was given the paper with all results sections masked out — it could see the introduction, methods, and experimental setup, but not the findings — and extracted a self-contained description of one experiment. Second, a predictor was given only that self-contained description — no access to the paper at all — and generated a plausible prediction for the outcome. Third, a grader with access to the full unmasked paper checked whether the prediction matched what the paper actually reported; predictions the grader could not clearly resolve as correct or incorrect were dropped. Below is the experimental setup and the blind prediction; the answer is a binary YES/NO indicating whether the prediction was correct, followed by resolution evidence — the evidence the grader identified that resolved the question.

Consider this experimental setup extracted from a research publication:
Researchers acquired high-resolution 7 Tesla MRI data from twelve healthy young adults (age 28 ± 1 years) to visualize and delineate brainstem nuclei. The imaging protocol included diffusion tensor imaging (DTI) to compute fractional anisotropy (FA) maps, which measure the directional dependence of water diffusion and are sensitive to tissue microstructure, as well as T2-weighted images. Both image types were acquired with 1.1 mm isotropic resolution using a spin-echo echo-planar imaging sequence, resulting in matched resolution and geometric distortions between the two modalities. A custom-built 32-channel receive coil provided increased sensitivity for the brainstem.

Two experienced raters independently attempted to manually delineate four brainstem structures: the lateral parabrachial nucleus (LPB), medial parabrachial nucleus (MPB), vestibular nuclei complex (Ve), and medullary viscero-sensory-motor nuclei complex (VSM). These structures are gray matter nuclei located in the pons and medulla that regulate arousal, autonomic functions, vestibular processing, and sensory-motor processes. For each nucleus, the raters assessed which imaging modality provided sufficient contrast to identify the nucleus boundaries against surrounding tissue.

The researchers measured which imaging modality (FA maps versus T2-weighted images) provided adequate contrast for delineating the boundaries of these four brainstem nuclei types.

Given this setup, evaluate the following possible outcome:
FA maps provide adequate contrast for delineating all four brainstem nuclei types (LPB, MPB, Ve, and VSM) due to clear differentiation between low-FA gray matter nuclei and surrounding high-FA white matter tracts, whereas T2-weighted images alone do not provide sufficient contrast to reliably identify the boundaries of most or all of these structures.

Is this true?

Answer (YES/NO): NO